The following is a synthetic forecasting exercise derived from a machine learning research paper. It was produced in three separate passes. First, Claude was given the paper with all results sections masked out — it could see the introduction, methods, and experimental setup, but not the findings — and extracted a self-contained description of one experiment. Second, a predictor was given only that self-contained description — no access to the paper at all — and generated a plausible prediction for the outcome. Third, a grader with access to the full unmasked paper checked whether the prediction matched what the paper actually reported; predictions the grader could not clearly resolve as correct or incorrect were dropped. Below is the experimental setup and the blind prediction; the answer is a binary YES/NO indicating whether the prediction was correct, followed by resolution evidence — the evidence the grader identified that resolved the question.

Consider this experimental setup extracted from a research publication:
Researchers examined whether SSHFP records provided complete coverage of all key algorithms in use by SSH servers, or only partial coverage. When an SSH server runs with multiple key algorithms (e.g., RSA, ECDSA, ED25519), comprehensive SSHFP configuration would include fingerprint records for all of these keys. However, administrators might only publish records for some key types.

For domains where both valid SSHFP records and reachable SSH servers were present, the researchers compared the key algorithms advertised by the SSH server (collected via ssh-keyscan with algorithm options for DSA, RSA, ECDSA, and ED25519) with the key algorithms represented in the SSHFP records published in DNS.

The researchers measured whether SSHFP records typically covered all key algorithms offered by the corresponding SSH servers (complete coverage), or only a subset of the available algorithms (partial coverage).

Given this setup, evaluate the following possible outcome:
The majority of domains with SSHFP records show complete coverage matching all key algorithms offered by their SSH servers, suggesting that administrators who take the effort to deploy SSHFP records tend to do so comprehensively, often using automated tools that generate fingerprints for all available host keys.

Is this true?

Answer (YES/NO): NO